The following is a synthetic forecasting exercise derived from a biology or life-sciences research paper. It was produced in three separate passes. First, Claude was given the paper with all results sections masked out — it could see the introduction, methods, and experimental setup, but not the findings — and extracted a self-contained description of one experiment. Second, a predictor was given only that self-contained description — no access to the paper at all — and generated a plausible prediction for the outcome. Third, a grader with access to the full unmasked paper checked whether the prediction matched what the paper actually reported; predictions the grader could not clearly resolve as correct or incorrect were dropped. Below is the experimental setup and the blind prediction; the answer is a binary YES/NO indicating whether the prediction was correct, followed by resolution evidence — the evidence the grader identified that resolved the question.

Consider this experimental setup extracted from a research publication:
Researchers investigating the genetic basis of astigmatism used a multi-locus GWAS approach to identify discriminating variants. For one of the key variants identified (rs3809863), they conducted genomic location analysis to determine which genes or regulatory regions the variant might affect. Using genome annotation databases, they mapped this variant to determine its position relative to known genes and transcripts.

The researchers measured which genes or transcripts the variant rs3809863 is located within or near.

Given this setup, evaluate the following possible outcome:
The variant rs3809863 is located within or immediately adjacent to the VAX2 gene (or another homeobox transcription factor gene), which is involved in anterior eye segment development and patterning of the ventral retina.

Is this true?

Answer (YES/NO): NO